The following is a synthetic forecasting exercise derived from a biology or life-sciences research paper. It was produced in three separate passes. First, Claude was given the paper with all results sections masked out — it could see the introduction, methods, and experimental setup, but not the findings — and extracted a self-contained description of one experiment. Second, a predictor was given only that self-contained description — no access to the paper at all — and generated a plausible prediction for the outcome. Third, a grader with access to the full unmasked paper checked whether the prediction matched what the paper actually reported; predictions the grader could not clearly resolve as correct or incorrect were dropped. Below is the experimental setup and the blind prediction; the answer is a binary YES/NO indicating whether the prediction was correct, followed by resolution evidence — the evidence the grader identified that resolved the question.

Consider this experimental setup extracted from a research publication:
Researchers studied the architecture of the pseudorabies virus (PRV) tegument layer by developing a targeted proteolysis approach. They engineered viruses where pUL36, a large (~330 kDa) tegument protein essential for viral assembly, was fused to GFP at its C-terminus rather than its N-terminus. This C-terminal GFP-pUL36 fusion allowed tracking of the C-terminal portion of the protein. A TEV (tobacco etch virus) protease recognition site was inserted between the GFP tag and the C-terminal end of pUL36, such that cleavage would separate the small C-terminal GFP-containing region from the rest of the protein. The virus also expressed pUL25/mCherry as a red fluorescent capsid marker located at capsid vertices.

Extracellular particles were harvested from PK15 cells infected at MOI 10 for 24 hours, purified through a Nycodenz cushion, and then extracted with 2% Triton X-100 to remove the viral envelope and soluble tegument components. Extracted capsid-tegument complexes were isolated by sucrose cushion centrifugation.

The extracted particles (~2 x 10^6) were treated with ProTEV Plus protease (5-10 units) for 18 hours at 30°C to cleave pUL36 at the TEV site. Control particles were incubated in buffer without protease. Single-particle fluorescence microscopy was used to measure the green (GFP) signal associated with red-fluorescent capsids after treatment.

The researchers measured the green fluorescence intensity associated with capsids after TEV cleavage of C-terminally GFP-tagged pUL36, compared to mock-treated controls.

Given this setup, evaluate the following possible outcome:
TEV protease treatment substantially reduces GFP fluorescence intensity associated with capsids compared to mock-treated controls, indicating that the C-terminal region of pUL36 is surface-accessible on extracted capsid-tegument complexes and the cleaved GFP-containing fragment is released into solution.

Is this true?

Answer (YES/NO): NO